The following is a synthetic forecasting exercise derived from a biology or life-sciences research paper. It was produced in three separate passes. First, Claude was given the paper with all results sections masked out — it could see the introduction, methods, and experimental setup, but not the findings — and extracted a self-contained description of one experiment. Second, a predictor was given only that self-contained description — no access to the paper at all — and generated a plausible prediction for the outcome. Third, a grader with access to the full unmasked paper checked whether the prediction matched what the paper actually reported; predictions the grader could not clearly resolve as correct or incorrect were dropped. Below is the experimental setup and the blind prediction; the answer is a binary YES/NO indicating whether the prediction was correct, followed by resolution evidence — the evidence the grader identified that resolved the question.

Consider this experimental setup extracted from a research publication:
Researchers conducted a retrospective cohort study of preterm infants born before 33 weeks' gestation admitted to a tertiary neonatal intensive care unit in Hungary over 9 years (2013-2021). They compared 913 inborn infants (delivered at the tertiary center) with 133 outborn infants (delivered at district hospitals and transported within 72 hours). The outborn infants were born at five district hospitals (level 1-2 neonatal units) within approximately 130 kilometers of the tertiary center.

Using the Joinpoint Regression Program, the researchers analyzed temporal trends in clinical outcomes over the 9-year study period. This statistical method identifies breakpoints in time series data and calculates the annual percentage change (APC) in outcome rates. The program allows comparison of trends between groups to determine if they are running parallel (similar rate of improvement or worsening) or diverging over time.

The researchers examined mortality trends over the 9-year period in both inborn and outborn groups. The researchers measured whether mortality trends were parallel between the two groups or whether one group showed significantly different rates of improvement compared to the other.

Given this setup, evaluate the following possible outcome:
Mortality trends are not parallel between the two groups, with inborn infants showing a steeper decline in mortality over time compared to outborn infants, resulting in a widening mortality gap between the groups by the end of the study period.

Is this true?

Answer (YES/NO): NO